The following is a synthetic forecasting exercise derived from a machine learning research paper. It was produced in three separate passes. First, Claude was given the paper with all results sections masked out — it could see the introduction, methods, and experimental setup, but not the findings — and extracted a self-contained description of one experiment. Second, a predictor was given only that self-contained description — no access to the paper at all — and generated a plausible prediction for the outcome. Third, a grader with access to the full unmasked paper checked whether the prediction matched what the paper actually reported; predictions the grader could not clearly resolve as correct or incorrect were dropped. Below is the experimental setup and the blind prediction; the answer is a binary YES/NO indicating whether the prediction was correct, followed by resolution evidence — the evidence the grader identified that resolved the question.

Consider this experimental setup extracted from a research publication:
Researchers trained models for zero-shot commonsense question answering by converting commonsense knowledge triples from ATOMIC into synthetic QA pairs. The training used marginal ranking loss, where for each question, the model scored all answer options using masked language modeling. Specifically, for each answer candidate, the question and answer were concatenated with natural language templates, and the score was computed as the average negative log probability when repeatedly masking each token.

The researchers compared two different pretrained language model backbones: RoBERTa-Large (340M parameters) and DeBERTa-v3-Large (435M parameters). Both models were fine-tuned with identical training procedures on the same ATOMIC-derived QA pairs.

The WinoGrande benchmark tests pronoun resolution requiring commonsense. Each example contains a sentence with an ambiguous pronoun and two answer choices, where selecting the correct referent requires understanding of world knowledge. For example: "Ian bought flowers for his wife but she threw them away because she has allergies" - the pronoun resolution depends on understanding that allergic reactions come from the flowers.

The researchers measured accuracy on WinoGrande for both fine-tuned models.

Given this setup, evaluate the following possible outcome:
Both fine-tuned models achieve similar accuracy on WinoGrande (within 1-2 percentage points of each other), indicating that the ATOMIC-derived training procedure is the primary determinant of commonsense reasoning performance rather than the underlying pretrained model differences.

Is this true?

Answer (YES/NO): NO